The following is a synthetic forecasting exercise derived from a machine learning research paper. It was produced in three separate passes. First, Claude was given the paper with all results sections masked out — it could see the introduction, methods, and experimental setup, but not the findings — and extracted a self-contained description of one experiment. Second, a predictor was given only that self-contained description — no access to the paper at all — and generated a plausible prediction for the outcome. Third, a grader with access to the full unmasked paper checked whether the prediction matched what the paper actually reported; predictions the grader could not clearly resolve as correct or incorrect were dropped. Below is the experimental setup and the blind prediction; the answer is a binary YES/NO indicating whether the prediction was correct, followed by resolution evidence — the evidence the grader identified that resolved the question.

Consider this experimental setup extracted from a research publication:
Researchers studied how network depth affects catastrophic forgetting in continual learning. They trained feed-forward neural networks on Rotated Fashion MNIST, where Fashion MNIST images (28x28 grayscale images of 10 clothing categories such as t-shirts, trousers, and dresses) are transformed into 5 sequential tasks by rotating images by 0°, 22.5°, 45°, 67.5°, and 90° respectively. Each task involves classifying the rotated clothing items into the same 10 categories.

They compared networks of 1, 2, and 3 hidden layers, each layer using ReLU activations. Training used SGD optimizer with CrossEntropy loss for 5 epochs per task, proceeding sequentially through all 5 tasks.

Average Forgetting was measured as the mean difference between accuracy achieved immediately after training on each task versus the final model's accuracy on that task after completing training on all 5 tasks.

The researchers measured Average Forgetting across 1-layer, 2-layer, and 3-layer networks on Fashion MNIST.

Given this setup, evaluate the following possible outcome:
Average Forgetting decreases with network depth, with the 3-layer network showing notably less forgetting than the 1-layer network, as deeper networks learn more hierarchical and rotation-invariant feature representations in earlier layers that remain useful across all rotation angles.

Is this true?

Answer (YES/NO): NO